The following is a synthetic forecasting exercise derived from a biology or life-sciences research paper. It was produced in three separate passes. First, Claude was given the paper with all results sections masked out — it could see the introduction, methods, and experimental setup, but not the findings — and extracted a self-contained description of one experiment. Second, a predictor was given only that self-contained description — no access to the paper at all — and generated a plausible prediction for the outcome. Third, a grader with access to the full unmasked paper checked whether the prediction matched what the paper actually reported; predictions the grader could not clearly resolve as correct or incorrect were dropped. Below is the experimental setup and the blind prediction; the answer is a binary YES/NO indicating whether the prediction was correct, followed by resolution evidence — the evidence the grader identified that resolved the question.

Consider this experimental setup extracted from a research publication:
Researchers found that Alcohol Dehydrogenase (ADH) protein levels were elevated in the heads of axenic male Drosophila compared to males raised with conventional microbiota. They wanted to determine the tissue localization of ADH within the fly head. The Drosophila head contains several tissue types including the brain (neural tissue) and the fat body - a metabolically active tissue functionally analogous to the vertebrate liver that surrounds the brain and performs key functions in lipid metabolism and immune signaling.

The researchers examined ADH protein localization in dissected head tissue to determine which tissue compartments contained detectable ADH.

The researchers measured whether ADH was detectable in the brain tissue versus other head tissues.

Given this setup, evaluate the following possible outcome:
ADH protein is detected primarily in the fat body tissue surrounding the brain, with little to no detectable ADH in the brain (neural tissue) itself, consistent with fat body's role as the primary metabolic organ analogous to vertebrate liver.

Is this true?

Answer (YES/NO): YES